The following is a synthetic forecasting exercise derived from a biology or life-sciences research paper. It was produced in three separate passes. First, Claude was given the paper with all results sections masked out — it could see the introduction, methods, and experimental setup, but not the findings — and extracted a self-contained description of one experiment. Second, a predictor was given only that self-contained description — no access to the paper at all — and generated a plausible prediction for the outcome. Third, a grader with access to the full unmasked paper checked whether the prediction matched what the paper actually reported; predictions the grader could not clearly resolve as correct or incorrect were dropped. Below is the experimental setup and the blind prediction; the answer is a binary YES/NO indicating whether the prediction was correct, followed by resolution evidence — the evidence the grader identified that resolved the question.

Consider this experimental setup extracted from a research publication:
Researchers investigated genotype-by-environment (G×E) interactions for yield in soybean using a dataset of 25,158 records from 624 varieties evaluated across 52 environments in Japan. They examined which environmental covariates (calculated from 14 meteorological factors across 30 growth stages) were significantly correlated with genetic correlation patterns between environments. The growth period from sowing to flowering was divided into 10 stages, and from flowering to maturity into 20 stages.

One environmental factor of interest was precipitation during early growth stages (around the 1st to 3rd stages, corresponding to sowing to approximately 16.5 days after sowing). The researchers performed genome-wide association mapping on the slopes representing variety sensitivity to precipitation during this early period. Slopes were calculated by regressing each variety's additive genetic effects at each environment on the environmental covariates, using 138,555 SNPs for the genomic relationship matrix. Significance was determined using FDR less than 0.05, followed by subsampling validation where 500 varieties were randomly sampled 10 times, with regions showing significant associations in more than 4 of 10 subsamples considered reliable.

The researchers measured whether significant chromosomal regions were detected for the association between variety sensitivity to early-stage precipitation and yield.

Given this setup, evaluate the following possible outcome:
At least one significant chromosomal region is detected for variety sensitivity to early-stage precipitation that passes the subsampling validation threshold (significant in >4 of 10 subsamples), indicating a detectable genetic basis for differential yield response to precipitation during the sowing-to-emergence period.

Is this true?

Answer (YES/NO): YES